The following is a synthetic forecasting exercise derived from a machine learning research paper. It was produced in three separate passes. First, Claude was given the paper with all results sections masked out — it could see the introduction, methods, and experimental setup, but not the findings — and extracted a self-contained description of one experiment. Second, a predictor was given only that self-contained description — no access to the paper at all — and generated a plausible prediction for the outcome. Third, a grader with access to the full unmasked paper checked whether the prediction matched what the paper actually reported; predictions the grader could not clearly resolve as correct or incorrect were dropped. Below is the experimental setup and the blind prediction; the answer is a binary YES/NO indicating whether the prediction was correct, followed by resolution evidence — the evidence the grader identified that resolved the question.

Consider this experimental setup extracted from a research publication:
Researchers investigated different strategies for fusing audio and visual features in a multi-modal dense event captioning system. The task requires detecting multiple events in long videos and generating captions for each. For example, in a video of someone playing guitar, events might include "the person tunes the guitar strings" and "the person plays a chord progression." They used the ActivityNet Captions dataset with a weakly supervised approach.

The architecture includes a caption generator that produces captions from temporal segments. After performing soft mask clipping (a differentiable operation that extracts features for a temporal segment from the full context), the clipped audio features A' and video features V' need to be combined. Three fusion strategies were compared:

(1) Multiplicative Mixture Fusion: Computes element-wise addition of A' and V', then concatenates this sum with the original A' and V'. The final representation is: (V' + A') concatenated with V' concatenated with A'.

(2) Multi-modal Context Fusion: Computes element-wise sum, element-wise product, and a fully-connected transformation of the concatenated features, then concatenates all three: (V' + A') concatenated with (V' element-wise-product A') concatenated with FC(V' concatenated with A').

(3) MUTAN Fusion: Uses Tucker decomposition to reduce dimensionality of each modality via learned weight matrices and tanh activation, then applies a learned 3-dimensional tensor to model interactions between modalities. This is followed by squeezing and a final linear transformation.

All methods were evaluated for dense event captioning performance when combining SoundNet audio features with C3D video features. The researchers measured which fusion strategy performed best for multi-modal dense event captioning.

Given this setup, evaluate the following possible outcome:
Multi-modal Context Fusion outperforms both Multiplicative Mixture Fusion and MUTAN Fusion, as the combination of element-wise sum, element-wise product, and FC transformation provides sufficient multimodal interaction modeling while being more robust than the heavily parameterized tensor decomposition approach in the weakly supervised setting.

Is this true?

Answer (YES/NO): NO